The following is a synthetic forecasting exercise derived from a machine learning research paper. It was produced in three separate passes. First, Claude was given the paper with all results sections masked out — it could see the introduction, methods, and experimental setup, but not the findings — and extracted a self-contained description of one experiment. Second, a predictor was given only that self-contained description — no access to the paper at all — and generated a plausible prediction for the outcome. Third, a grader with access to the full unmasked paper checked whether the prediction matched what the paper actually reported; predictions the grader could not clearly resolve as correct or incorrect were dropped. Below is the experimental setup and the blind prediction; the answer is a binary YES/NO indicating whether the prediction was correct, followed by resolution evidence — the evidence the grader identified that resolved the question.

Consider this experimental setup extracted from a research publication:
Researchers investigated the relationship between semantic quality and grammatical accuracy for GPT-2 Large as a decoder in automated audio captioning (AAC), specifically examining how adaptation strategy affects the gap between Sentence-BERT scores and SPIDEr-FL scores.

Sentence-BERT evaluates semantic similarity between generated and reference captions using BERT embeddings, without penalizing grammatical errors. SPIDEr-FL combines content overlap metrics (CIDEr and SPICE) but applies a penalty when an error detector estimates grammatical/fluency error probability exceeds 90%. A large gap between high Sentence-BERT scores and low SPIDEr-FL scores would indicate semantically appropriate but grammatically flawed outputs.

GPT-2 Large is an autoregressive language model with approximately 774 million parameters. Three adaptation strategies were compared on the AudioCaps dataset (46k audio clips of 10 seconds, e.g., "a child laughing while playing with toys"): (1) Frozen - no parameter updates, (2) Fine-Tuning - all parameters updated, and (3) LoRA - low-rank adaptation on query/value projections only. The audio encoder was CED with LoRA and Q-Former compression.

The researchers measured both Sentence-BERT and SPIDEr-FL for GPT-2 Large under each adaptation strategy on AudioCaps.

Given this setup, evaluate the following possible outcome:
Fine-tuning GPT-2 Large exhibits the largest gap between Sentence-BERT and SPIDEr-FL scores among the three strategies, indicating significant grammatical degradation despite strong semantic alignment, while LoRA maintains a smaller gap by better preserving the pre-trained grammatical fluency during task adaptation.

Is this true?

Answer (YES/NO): NO